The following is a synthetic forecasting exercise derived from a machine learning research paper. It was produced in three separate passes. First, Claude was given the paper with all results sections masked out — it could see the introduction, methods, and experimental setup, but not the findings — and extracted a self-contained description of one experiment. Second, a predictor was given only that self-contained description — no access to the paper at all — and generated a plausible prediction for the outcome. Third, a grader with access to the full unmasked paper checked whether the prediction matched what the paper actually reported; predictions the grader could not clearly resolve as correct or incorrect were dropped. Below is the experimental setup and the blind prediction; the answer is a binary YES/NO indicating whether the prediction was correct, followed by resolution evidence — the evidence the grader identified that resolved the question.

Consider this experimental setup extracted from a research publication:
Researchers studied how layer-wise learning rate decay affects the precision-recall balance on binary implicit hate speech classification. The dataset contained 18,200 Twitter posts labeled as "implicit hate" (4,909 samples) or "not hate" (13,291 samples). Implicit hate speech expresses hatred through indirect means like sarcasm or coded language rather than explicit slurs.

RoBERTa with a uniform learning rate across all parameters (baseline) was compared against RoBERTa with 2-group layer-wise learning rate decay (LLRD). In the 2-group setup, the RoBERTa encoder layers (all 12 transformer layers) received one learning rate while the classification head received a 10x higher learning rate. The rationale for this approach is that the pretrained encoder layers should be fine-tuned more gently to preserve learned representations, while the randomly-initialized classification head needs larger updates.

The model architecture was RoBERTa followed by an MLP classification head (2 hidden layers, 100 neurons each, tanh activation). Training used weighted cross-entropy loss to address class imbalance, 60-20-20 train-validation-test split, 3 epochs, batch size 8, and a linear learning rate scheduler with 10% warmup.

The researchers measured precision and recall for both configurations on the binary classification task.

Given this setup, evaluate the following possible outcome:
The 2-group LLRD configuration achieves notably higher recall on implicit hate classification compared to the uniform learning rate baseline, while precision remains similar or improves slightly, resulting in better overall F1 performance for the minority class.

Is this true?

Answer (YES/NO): NO